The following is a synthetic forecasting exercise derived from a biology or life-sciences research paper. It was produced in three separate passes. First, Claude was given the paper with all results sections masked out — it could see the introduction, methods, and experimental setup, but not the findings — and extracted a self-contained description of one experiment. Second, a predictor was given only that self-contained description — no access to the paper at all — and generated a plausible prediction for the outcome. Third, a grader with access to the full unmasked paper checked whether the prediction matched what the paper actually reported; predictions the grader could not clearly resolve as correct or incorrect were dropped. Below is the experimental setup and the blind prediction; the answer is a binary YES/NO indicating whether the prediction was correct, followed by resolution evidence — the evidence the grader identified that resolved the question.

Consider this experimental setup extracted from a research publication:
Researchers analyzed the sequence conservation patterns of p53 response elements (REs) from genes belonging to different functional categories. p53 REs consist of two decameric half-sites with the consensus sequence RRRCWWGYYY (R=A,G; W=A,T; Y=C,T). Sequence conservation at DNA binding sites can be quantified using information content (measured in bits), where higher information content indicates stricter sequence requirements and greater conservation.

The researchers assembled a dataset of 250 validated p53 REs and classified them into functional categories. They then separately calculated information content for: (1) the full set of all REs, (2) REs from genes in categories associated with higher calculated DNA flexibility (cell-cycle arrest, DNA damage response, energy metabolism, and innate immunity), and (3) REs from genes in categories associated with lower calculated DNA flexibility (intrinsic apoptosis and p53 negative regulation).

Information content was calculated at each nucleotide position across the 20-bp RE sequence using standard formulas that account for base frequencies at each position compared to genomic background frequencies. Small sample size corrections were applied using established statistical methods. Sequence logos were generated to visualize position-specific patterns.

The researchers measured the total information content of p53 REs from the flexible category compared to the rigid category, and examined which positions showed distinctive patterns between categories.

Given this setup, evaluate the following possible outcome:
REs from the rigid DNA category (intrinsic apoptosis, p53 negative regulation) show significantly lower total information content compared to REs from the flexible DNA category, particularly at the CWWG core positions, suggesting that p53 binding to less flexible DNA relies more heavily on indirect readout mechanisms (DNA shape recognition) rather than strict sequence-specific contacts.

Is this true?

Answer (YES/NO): NO